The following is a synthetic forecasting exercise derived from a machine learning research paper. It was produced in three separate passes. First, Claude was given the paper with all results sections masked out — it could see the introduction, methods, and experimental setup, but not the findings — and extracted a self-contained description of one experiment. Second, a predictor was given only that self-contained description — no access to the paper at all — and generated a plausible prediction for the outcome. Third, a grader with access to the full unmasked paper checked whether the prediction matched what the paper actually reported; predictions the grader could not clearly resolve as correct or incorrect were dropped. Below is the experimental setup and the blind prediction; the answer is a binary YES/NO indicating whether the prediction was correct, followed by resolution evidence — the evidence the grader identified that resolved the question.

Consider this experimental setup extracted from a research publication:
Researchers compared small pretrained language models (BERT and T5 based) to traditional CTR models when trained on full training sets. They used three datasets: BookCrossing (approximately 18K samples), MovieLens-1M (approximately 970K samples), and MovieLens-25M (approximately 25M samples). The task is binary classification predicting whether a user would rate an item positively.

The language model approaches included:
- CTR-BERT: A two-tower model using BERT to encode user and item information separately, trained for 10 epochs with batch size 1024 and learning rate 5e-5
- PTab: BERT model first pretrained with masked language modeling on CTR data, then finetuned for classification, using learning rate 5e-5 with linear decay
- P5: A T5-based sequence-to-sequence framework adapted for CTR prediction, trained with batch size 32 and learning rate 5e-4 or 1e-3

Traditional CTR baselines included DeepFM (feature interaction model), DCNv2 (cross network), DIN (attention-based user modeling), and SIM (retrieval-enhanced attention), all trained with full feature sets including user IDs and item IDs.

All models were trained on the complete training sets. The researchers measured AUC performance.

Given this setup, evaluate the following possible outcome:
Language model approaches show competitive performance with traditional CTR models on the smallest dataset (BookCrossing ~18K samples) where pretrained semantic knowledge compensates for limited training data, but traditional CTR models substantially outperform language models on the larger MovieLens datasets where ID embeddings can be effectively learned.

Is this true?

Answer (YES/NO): NO